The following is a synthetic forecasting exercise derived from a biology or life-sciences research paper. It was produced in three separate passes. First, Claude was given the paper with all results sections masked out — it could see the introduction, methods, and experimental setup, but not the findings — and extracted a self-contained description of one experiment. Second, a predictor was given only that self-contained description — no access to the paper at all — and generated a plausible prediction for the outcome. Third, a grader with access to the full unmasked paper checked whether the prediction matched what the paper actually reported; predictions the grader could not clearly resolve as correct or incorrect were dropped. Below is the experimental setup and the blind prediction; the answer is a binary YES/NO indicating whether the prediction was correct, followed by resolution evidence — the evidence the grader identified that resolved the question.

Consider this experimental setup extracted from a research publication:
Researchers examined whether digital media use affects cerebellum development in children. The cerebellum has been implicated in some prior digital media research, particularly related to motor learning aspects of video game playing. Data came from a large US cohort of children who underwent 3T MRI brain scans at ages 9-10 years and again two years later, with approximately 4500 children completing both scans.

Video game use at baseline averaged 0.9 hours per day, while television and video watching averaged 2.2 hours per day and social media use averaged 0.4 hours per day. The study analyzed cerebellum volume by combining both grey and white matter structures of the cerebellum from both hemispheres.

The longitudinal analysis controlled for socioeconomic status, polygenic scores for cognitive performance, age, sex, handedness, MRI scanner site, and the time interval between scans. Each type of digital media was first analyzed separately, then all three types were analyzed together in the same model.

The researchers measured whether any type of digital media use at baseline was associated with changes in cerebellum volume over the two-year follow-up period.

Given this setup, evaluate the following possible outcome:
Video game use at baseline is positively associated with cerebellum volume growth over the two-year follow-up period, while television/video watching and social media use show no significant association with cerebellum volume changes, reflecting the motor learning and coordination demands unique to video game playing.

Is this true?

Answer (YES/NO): YES